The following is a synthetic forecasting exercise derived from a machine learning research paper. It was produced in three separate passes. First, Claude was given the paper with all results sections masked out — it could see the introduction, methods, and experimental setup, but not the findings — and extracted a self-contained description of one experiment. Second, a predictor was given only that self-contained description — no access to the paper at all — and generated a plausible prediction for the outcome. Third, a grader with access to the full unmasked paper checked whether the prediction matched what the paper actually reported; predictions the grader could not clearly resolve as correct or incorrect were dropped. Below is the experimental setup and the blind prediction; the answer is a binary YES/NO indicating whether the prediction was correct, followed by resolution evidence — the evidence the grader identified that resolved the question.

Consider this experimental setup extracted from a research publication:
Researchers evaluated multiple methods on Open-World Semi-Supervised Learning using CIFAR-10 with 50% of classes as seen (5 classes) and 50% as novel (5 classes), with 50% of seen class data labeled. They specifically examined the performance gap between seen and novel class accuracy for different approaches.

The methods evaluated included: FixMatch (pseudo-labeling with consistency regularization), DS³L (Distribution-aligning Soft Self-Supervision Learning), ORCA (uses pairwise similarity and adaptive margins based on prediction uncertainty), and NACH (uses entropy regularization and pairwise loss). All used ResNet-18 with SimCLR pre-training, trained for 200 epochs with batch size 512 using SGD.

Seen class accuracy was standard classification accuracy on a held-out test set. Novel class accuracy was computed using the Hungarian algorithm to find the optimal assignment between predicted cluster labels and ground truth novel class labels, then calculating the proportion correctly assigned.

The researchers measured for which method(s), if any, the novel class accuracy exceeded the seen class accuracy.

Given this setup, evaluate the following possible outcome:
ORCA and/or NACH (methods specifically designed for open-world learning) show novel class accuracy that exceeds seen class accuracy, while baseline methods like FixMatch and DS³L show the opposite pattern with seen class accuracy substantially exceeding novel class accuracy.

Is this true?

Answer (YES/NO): YES